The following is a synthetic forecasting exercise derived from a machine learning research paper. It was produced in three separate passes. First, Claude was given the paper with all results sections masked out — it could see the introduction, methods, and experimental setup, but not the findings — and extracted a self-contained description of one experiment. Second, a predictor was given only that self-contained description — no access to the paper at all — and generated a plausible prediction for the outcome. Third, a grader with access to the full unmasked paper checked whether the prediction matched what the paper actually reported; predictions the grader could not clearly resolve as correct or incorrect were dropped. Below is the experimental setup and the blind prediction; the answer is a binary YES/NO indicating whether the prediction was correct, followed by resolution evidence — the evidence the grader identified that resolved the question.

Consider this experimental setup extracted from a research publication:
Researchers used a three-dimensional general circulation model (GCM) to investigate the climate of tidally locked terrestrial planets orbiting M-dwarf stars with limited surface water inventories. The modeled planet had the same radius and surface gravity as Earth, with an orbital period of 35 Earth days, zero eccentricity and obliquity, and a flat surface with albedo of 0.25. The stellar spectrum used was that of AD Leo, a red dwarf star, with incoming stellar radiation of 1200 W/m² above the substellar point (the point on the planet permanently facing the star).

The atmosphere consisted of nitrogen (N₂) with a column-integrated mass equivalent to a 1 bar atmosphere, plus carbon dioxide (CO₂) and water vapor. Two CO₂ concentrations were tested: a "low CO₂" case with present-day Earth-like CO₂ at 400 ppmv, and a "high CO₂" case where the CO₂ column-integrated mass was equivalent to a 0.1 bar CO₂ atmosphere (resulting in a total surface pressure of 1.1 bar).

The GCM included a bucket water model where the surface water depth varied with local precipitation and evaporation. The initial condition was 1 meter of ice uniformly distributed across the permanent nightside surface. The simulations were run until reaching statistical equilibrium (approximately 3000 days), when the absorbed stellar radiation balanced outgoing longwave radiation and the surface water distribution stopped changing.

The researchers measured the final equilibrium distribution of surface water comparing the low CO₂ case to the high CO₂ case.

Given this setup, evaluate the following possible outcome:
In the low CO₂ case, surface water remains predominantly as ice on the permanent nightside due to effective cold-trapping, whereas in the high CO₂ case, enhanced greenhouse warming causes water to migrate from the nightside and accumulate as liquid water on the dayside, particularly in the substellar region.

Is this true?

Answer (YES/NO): YES